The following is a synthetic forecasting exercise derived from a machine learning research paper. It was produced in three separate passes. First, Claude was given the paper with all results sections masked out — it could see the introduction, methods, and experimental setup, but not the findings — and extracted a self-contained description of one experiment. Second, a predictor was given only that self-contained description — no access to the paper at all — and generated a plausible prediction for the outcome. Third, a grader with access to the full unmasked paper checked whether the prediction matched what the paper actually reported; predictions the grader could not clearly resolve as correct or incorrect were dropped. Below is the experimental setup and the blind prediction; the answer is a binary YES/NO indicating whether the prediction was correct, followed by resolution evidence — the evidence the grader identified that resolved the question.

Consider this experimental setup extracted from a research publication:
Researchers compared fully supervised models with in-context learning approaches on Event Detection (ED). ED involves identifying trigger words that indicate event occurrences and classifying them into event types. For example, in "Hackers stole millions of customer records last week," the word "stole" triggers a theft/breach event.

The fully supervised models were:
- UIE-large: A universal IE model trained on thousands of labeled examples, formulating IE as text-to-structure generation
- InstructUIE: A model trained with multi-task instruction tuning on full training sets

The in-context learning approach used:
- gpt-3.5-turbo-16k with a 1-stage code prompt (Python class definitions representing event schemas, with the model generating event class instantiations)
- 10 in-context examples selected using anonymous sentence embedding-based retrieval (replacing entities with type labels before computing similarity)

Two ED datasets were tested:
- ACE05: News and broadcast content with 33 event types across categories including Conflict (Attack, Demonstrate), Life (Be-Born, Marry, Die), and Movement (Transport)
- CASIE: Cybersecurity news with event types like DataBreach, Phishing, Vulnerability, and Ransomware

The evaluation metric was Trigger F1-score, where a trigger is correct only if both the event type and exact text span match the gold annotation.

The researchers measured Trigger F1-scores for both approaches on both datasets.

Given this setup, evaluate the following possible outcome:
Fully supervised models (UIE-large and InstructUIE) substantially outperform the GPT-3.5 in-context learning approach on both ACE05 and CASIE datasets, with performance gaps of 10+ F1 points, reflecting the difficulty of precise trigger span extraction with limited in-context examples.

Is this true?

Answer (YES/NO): YES